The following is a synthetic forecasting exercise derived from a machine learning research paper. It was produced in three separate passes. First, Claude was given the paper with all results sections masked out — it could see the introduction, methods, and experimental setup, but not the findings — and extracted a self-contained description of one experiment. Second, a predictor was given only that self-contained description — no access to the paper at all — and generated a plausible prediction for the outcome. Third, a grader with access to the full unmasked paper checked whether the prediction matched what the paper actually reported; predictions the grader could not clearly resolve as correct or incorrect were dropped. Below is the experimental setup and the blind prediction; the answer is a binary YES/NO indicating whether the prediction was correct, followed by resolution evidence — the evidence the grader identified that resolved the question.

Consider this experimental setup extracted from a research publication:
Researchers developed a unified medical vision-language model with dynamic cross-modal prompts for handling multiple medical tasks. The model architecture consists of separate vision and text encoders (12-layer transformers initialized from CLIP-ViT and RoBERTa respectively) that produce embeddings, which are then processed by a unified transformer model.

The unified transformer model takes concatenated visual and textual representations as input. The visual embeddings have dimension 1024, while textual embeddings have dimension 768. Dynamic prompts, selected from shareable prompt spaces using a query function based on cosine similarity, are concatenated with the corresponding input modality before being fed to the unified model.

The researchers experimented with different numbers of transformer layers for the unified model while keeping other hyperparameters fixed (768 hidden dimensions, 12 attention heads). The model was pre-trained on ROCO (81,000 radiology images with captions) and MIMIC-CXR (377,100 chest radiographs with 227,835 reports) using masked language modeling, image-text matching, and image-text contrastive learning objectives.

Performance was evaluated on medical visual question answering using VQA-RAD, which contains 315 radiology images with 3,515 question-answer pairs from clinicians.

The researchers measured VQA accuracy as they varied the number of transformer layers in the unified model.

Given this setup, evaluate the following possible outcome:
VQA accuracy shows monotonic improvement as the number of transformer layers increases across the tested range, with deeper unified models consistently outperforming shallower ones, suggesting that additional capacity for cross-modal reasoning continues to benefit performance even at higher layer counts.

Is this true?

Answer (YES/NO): NO